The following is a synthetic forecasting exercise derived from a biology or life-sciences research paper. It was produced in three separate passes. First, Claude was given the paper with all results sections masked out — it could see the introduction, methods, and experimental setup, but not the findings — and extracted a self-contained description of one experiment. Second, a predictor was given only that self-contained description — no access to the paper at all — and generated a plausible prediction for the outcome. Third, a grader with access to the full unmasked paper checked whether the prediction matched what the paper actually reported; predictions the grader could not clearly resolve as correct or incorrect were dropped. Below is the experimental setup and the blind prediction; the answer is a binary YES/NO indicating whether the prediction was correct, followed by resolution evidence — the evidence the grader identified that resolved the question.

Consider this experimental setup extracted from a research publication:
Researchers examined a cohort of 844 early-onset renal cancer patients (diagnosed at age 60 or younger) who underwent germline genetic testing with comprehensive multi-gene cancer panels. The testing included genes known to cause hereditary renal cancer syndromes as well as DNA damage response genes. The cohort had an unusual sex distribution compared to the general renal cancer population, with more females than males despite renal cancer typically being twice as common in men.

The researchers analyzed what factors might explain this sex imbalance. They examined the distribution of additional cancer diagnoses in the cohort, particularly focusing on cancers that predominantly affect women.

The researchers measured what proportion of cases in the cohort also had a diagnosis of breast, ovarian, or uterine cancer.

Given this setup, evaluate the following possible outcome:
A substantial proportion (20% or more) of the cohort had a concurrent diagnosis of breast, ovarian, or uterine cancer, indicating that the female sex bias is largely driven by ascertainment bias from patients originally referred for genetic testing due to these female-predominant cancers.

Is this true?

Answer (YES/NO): YES